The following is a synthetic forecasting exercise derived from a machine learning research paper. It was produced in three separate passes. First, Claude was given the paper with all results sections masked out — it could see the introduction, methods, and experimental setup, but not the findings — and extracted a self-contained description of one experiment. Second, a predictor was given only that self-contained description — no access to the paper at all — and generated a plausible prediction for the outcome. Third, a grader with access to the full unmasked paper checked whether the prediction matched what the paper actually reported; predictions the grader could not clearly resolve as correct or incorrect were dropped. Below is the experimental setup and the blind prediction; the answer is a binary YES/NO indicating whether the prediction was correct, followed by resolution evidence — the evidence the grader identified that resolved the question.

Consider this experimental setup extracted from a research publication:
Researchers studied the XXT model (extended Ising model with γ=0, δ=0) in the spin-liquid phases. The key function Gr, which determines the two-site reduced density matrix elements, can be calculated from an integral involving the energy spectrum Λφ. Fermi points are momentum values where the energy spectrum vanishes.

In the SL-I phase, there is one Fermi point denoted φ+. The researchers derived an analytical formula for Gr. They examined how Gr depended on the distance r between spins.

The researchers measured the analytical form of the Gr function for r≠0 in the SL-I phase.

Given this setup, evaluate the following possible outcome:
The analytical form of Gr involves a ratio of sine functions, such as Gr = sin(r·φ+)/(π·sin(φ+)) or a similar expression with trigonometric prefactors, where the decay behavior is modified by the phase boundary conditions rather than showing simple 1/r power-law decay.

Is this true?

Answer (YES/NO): NO